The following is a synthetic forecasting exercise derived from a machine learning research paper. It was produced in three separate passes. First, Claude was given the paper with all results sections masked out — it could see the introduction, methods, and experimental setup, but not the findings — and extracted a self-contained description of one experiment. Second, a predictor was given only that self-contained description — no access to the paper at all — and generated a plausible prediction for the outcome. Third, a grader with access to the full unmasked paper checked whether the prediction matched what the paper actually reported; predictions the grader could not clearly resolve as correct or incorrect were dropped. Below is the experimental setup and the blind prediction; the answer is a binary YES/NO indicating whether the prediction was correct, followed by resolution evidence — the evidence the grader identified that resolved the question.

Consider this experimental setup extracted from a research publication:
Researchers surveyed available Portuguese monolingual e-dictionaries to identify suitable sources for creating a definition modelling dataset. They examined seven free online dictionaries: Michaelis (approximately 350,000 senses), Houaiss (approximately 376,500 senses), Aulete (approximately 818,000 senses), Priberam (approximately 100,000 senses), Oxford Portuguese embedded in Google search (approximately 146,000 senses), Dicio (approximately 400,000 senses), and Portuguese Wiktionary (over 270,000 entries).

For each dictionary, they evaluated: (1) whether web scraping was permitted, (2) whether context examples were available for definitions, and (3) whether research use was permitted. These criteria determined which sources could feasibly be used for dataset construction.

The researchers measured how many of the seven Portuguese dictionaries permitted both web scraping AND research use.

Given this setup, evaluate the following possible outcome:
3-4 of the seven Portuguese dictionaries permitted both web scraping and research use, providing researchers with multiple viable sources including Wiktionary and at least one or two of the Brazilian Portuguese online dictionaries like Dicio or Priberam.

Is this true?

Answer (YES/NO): NO